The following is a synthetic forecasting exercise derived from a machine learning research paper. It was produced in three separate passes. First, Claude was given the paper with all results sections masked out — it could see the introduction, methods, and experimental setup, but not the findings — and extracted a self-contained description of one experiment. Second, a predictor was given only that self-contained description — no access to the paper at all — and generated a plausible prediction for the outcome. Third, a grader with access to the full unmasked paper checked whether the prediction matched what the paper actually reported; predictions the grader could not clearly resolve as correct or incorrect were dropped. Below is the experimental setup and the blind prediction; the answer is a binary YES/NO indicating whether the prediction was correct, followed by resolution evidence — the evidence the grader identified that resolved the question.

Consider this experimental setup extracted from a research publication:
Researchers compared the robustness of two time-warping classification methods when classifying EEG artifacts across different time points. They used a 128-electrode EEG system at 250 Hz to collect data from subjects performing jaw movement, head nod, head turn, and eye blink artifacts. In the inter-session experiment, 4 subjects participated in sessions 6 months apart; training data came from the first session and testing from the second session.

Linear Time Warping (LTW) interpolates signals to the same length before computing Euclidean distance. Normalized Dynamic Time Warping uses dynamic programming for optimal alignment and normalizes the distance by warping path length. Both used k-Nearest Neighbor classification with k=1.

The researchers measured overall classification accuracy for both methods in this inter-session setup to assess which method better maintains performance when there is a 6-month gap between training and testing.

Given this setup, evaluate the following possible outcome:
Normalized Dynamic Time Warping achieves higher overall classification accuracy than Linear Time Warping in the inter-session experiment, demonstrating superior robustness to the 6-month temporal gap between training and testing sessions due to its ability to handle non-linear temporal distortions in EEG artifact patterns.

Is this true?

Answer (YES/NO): NO